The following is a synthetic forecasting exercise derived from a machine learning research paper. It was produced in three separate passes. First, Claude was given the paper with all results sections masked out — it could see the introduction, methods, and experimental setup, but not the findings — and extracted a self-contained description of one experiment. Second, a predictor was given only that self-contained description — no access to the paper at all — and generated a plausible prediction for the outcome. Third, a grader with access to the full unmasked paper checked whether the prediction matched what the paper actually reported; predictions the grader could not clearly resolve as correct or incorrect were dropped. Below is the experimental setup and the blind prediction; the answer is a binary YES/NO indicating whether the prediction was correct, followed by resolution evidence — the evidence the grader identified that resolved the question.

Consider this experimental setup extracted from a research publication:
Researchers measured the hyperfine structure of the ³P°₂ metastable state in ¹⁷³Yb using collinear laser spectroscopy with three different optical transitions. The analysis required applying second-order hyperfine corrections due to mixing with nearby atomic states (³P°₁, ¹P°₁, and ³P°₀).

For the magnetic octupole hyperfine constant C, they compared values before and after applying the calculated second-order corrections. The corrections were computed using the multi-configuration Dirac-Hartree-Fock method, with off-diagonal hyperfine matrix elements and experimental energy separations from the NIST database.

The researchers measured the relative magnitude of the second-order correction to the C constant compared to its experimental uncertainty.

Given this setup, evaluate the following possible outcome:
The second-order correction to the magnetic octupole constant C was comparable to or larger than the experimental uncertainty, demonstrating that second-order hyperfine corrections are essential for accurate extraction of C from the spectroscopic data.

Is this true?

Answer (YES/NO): NO